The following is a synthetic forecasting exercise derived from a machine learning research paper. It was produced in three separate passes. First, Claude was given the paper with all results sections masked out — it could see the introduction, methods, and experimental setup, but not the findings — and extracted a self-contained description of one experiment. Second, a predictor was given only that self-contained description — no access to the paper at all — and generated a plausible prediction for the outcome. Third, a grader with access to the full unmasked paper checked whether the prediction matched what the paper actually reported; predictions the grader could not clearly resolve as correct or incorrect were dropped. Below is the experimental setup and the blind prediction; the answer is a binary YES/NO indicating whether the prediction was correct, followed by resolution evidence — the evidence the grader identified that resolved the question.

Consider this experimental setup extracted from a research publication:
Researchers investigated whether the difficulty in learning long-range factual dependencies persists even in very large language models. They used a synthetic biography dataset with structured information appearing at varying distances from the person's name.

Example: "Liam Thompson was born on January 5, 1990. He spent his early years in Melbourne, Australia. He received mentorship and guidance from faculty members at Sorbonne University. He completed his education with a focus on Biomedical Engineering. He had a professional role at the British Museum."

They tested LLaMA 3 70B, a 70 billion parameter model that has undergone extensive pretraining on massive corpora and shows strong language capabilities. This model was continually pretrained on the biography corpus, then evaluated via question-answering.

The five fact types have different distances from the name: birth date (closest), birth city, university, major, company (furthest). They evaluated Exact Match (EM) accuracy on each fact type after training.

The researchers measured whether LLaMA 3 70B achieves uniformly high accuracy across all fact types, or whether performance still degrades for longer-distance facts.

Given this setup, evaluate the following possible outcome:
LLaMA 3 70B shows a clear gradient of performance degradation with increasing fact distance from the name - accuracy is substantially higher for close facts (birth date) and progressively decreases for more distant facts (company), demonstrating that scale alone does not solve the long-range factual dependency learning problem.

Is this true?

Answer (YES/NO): YES